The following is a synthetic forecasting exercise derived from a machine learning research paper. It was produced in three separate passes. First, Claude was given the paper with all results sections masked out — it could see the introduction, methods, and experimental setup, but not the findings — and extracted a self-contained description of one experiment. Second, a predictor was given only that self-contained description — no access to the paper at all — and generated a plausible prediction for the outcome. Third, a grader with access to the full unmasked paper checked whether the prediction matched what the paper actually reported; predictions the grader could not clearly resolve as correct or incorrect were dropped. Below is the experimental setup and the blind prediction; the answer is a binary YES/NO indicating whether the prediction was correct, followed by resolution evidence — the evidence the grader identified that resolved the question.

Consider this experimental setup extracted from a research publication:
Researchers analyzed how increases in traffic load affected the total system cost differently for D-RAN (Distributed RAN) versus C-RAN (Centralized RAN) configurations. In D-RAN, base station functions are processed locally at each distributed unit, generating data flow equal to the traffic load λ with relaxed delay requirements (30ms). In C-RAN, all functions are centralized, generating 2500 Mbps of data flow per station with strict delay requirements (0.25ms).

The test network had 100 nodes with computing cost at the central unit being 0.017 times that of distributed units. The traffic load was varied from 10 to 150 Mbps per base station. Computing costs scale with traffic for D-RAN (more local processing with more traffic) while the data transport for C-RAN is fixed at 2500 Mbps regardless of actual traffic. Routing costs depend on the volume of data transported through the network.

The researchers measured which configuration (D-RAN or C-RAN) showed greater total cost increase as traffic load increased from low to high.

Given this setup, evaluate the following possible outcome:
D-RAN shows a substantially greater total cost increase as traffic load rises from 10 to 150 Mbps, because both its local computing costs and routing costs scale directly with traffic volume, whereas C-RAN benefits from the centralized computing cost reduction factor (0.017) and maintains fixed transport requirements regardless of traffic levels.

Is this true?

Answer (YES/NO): YES